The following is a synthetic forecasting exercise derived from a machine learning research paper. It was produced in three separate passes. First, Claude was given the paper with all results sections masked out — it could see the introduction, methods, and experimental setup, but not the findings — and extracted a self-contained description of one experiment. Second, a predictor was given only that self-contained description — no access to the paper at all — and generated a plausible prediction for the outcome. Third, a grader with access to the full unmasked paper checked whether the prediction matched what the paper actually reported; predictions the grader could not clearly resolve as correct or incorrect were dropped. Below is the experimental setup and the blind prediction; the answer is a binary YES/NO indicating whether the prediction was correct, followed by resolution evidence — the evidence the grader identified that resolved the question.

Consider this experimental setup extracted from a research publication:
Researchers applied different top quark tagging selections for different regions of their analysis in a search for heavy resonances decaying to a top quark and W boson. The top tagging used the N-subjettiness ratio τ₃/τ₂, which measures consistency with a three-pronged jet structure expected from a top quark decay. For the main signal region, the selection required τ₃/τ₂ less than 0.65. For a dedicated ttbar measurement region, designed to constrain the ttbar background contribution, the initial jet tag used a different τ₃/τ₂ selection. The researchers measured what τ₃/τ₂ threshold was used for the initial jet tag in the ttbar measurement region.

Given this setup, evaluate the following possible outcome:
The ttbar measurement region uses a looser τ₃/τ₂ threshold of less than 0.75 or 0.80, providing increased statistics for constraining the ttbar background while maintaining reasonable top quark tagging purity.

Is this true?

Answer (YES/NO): NO